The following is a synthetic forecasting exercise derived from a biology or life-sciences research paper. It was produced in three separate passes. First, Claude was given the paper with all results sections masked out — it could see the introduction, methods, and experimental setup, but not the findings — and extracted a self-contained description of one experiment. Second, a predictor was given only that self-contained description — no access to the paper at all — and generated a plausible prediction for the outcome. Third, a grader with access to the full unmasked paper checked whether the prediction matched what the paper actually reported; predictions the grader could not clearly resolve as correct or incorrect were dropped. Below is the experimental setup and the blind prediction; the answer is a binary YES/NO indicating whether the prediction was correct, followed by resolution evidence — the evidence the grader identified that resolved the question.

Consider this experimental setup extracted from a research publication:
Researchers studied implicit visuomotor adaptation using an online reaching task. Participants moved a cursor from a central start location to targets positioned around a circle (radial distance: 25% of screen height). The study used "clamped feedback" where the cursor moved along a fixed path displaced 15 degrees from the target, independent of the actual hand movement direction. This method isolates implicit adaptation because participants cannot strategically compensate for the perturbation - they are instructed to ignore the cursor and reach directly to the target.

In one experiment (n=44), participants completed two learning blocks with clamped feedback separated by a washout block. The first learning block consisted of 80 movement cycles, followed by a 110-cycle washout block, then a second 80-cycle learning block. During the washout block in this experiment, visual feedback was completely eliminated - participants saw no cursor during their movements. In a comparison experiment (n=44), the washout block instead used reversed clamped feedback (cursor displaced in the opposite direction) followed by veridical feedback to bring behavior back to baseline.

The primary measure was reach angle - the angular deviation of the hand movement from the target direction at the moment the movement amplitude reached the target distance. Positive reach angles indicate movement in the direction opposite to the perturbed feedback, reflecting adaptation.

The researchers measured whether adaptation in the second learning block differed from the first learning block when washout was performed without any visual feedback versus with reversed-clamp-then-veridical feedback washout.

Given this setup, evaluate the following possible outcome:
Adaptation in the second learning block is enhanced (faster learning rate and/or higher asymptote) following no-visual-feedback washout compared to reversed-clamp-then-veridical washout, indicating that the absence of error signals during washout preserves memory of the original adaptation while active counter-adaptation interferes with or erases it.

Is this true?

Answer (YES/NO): YES